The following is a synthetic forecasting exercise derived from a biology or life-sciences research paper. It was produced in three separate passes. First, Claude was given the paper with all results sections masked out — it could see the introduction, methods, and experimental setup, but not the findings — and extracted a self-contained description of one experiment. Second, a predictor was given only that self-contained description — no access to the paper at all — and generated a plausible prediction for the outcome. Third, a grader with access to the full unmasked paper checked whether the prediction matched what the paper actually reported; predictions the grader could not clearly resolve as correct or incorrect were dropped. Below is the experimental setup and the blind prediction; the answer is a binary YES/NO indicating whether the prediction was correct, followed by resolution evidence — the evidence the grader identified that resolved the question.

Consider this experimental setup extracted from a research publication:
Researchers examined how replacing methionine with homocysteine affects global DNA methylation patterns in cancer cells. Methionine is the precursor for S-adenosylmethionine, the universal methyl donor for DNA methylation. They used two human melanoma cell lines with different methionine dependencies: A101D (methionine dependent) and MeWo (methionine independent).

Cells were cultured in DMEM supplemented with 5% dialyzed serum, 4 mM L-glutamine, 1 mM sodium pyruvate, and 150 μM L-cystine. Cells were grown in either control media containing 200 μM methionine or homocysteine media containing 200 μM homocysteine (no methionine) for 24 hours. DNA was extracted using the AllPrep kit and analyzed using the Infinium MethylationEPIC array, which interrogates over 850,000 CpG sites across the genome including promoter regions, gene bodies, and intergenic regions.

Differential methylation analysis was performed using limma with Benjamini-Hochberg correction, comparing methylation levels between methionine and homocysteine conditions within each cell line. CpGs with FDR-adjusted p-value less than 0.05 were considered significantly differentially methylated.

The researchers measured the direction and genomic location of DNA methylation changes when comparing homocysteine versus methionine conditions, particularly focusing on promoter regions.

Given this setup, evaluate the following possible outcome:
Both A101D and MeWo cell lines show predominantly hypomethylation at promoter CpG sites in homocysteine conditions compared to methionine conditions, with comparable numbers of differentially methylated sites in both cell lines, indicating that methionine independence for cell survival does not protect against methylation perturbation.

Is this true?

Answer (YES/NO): NO